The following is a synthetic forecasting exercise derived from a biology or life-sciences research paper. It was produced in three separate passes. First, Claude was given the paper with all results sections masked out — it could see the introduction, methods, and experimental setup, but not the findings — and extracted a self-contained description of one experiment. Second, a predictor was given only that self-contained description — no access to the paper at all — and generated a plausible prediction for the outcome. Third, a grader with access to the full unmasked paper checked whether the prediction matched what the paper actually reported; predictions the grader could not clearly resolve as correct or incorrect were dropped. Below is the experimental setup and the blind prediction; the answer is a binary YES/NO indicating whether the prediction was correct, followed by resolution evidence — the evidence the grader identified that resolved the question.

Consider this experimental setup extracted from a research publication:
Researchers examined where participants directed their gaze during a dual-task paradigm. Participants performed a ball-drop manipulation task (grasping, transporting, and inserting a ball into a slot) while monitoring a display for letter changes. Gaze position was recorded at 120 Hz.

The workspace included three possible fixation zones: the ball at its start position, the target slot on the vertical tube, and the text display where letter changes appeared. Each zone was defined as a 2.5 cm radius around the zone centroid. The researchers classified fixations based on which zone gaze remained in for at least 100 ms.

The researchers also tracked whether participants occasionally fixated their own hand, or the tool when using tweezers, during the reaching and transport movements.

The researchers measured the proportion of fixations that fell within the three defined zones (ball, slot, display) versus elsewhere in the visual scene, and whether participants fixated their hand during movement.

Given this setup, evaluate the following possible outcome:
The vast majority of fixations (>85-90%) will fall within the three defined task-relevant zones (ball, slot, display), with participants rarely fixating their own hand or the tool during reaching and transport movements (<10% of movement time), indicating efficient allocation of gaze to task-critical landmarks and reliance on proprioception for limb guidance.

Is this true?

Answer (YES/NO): YES